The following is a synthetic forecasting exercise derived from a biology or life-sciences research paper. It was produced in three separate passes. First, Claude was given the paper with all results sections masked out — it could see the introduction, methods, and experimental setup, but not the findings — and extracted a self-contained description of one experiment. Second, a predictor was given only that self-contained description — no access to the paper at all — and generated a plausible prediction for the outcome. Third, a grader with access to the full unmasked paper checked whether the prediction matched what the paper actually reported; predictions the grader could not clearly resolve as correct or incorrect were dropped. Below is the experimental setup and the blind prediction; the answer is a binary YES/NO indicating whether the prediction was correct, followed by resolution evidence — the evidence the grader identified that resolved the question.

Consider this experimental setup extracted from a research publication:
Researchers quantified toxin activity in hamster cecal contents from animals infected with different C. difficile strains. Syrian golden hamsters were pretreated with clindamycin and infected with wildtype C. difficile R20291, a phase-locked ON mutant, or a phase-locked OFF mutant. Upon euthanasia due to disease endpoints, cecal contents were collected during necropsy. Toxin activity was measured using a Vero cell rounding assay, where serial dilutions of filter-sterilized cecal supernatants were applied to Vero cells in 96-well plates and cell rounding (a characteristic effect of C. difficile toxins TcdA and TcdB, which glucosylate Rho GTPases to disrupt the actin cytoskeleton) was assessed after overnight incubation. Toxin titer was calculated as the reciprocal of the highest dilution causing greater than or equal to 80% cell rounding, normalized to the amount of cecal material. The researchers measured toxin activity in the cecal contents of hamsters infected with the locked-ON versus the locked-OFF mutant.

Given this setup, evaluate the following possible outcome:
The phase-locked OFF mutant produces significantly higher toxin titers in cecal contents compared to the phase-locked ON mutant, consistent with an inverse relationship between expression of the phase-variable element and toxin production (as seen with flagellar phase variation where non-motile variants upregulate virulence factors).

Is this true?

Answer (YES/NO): NO